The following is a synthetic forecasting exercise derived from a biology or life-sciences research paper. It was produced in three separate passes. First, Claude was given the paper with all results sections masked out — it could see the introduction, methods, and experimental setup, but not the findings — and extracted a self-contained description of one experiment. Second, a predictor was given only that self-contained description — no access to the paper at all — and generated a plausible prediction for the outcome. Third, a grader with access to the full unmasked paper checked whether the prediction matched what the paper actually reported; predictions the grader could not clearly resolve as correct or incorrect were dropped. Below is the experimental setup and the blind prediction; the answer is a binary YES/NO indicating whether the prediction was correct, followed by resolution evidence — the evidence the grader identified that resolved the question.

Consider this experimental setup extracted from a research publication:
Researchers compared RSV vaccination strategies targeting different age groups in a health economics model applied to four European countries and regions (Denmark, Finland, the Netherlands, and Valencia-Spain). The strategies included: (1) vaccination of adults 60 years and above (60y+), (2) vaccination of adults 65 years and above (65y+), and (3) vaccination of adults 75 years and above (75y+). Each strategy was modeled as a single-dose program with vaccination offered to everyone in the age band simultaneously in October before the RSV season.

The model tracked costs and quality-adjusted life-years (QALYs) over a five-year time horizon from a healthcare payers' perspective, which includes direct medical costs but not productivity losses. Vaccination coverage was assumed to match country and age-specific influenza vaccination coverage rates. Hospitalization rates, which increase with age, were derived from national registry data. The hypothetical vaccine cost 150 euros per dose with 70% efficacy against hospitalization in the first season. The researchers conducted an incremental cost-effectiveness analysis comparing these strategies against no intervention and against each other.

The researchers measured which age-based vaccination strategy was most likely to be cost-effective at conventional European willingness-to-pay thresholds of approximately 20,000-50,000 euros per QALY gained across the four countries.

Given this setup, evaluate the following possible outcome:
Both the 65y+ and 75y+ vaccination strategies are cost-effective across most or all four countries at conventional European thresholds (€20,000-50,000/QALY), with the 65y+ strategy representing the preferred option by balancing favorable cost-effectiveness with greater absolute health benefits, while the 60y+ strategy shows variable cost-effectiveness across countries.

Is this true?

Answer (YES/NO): NO